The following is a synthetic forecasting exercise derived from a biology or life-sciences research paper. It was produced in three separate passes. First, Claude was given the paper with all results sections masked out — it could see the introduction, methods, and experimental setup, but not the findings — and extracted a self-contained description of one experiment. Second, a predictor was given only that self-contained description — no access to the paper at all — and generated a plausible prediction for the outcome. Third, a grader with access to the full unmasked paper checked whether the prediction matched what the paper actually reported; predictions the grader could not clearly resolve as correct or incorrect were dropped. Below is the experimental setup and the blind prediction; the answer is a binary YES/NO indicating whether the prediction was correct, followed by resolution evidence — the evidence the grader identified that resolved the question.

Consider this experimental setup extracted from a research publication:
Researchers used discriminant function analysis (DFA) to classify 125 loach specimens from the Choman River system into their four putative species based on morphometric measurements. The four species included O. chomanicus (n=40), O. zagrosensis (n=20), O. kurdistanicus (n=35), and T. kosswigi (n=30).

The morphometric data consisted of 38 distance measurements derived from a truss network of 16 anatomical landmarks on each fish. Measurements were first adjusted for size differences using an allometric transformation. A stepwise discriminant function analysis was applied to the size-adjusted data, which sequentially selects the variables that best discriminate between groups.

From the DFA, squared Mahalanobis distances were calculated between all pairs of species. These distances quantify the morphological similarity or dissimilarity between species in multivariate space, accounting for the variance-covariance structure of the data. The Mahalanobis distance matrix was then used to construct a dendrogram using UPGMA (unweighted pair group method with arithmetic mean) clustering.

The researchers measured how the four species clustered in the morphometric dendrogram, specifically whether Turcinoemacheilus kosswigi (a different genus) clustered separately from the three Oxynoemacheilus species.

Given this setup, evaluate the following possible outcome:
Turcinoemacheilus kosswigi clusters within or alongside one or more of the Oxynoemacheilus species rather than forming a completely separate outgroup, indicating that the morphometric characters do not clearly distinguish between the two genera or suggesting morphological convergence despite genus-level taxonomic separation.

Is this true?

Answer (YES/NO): NO